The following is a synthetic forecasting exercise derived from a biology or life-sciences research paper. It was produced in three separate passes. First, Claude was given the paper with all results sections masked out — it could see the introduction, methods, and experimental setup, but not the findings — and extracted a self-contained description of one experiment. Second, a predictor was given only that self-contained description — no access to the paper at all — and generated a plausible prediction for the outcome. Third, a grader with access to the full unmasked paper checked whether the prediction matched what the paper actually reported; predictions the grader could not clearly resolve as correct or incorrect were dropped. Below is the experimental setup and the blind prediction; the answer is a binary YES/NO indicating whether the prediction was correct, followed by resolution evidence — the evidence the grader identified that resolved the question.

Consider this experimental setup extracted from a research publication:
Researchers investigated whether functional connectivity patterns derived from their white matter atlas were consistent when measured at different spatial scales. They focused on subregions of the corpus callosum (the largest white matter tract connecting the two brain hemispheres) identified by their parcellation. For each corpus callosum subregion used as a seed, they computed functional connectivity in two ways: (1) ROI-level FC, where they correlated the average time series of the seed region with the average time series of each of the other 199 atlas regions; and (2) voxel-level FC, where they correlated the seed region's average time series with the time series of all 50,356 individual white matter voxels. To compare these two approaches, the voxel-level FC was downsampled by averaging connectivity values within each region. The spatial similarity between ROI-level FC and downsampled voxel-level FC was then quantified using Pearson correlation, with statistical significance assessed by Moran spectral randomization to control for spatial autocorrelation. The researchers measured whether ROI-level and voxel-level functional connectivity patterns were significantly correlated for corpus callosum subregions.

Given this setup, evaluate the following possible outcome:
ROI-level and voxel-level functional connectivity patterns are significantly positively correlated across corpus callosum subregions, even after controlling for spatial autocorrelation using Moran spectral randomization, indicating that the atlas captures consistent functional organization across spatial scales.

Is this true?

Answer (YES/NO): YES